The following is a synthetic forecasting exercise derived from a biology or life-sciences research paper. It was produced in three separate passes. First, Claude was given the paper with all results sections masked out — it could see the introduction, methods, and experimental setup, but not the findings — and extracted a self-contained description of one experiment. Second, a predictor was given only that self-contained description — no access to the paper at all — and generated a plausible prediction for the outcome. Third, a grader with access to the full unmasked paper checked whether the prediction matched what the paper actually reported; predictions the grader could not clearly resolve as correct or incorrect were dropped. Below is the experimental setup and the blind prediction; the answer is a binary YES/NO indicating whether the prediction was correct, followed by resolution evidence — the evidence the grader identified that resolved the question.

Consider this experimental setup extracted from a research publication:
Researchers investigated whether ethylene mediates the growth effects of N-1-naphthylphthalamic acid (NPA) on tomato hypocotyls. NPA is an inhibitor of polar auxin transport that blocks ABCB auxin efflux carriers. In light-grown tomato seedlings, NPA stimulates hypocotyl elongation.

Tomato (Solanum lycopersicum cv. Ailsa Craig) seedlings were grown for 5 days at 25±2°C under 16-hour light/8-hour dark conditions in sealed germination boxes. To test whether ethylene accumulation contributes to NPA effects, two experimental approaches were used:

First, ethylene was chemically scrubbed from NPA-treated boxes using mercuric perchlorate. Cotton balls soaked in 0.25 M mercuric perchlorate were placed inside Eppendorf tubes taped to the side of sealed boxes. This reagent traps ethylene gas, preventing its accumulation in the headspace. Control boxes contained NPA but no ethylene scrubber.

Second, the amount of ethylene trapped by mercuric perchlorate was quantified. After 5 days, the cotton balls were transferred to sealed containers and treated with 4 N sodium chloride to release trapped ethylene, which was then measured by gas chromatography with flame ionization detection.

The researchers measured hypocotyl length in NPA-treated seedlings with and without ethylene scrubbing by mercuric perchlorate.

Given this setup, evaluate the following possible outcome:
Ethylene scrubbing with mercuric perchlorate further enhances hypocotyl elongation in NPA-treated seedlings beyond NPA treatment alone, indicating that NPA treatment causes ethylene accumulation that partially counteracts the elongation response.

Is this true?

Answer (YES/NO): NO